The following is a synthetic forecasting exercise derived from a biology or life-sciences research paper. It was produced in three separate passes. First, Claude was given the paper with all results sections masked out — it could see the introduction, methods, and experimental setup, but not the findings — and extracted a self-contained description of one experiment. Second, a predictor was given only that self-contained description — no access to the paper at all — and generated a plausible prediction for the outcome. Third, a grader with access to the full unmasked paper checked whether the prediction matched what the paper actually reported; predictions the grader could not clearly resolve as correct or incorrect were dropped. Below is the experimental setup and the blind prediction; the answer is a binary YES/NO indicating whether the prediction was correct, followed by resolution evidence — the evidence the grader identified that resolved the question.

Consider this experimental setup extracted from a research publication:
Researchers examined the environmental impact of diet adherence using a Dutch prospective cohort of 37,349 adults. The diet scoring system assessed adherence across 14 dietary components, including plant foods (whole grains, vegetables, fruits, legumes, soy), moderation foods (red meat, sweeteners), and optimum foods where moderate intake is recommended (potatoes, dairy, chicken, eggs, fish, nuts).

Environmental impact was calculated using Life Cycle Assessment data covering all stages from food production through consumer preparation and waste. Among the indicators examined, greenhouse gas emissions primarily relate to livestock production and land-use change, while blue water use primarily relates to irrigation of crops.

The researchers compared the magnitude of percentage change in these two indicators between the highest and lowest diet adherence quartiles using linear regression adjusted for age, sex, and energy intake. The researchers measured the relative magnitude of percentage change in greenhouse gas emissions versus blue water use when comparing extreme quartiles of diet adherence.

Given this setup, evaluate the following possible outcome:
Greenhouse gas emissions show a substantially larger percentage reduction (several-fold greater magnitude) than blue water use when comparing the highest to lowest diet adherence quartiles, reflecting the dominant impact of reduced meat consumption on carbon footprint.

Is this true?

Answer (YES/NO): NO